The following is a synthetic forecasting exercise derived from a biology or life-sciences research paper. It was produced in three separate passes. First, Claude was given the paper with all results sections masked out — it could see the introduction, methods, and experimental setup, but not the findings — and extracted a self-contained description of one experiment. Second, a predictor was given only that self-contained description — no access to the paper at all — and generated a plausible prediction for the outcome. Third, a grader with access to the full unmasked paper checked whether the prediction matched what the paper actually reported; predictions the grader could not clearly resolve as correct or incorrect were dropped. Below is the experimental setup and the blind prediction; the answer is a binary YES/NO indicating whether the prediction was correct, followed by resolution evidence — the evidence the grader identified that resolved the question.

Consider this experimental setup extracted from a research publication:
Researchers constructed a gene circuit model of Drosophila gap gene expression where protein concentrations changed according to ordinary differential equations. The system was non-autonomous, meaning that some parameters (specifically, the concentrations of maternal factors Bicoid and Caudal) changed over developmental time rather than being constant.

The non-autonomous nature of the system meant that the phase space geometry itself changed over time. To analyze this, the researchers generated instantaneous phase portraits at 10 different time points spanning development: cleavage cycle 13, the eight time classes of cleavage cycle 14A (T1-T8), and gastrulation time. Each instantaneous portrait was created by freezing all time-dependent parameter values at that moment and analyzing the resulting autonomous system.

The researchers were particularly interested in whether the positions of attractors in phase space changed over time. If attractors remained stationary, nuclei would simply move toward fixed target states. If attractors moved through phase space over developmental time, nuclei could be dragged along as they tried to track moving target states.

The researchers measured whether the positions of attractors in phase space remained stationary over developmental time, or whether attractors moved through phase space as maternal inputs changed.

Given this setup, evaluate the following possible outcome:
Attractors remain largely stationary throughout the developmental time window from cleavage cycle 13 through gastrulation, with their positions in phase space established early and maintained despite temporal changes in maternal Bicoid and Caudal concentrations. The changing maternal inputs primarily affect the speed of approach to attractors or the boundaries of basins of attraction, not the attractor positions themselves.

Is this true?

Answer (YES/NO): NO